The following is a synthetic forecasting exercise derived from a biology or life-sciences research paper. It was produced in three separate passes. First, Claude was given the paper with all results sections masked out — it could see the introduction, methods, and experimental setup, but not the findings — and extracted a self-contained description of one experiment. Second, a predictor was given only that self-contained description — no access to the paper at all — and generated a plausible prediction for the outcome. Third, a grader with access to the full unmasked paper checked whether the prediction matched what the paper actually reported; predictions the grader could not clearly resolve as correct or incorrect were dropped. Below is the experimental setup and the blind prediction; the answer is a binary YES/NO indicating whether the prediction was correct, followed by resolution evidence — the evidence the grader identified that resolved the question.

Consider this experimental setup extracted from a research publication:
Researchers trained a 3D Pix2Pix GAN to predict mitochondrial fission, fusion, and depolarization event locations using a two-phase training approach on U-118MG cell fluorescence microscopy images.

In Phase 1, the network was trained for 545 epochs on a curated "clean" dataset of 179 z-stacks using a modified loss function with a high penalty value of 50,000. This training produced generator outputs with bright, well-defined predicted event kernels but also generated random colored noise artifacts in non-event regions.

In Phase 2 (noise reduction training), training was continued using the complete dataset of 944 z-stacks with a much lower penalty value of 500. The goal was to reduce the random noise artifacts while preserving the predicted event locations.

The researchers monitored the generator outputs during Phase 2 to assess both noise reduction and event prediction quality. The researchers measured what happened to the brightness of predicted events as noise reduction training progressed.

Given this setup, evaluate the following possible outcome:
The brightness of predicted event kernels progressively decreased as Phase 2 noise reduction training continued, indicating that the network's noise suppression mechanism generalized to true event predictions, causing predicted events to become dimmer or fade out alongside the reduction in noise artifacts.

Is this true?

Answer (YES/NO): NO